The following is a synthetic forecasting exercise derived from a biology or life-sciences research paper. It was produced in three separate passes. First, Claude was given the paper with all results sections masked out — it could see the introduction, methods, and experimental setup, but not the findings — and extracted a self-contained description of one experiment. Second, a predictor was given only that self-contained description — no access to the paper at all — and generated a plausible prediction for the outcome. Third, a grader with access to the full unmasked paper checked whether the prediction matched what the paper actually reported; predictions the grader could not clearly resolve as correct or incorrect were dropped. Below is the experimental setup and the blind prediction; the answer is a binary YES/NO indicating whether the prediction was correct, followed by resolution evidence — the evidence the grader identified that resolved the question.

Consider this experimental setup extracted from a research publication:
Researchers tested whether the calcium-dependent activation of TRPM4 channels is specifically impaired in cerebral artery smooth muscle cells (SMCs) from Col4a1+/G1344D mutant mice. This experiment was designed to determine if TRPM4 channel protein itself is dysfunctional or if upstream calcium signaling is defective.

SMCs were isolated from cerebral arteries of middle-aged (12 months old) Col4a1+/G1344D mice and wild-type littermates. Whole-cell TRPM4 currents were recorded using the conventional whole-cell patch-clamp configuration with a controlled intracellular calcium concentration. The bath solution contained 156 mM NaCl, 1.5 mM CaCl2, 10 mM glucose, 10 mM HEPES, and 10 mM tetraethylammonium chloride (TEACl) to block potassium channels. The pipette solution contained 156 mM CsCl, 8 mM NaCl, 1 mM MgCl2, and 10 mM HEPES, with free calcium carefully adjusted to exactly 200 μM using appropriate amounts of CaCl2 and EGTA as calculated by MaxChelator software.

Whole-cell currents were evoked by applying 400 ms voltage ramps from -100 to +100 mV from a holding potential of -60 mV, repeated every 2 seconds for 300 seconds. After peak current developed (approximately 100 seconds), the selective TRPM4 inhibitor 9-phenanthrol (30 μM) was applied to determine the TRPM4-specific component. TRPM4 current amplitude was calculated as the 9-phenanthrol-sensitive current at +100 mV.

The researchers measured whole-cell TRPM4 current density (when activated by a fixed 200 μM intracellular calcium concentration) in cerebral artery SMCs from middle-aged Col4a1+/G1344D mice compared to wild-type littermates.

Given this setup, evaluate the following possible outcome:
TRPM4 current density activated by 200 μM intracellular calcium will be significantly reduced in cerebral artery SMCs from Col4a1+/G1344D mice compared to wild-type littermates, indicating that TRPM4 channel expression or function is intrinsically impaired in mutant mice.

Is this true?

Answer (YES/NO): NO